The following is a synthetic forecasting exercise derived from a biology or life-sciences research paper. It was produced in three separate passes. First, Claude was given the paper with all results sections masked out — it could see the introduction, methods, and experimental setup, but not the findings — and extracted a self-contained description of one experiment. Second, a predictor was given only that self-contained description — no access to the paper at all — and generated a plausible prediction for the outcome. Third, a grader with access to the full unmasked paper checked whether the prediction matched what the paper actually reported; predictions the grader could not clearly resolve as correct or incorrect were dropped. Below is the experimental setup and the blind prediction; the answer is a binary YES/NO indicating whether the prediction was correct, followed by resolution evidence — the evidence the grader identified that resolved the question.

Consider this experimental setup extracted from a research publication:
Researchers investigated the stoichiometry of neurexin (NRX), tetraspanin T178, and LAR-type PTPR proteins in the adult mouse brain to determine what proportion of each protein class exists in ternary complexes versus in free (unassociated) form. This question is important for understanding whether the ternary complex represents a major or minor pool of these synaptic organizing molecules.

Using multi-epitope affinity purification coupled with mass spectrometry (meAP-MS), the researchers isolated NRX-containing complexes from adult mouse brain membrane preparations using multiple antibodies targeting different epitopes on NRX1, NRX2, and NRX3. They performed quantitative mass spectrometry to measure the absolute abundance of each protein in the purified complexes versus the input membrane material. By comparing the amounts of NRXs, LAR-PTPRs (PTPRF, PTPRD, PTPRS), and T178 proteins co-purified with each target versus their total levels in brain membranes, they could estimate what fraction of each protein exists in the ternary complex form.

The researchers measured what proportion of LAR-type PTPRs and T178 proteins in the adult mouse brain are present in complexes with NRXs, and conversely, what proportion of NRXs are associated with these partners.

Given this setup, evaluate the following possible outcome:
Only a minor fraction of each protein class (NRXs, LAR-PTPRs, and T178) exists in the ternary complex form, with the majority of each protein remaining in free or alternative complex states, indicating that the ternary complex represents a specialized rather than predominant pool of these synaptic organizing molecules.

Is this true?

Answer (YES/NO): NO